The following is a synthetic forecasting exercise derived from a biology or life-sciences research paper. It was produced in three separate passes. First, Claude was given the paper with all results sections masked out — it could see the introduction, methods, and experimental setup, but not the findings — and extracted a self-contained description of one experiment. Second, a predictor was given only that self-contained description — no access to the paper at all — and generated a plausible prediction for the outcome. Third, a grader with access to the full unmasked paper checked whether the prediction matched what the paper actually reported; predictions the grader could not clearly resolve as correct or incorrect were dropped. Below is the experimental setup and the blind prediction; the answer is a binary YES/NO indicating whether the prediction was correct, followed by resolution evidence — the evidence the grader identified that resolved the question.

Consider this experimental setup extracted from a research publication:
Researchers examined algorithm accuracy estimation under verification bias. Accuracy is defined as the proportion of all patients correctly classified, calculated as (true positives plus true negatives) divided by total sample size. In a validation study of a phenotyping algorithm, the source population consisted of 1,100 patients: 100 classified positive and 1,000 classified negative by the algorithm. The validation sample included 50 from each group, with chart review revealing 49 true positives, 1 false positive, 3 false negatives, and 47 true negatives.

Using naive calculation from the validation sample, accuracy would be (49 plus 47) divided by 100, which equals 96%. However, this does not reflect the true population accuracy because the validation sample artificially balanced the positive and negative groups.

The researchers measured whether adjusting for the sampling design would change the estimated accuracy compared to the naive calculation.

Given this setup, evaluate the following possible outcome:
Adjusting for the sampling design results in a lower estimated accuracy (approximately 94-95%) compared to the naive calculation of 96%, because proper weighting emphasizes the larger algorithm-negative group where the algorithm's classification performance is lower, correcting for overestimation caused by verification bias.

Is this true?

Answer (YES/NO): YES